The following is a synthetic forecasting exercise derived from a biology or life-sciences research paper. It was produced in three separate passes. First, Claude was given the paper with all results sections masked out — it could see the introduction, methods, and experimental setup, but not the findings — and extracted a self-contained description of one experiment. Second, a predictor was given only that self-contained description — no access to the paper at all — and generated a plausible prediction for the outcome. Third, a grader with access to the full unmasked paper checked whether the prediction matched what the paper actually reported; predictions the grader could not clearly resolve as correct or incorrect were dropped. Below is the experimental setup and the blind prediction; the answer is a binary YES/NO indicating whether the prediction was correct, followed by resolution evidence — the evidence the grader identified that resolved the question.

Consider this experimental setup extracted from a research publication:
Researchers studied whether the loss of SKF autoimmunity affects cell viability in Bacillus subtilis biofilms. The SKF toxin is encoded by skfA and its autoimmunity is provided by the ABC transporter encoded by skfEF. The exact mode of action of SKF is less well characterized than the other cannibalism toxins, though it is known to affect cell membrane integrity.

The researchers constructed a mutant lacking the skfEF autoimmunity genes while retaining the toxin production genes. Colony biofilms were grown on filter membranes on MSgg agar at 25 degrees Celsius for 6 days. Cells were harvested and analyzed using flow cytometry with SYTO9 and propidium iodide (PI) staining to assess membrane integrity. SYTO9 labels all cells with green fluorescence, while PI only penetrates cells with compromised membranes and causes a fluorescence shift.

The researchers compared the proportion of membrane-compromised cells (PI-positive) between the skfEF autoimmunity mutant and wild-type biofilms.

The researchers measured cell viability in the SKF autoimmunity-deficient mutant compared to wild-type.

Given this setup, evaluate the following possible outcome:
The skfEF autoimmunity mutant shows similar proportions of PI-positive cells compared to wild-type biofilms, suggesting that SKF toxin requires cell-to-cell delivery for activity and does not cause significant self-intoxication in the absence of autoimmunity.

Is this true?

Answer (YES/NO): NO